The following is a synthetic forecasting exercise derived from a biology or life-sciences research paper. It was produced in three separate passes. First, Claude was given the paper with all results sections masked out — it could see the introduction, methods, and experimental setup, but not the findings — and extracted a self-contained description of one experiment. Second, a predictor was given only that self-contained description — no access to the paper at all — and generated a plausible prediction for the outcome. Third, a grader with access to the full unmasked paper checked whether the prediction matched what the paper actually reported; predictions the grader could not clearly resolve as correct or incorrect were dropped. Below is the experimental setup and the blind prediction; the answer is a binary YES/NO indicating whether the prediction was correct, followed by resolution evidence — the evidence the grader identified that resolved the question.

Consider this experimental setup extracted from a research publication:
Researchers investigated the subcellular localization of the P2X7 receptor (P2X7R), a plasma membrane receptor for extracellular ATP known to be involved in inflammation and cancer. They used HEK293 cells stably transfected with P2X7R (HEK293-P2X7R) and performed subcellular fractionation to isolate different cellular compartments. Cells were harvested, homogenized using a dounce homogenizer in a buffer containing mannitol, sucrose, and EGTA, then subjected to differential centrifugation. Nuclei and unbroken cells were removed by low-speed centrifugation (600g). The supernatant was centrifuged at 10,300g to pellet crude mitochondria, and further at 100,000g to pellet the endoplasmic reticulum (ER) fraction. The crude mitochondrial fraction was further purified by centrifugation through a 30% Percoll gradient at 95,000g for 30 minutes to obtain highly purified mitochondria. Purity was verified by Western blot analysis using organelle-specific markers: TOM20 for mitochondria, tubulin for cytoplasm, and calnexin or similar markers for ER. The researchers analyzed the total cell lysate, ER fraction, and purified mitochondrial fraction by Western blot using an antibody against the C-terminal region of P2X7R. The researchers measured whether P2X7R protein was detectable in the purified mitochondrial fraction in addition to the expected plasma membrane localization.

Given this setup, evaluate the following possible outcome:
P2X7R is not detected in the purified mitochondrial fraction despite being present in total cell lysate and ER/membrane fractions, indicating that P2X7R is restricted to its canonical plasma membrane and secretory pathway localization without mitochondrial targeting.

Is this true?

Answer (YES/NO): NO